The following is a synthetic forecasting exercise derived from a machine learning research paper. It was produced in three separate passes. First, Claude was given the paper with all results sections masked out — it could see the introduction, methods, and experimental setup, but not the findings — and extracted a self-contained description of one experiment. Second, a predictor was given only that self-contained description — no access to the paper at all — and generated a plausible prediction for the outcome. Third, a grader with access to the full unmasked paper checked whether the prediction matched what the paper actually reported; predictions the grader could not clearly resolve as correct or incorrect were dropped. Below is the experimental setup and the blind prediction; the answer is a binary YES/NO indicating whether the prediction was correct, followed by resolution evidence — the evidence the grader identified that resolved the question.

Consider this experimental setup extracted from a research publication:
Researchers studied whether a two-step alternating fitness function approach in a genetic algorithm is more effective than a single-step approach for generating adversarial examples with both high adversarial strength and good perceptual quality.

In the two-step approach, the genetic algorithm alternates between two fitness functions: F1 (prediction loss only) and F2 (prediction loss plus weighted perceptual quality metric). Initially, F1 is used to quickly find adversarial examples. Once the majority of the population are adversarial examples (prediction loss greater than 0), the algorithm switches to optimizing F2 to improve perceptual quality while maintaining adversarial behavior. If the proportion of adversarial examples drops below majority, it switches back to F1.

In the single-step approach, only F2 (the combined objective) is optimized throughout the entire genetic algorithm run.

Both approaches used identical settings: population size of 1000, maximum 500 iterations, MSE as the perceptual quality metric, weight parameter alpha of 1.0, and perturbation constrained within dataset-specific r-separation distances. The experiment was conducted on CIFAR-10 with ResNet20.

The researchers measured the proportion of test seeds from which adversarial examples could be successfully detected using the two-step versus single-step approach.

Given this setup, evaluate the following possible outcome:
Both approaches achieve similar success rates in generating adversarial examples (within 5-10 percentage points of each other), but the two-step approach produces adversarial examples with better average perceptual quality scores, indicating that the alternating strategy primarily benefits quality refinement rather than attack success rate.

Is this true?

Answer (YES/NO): NO